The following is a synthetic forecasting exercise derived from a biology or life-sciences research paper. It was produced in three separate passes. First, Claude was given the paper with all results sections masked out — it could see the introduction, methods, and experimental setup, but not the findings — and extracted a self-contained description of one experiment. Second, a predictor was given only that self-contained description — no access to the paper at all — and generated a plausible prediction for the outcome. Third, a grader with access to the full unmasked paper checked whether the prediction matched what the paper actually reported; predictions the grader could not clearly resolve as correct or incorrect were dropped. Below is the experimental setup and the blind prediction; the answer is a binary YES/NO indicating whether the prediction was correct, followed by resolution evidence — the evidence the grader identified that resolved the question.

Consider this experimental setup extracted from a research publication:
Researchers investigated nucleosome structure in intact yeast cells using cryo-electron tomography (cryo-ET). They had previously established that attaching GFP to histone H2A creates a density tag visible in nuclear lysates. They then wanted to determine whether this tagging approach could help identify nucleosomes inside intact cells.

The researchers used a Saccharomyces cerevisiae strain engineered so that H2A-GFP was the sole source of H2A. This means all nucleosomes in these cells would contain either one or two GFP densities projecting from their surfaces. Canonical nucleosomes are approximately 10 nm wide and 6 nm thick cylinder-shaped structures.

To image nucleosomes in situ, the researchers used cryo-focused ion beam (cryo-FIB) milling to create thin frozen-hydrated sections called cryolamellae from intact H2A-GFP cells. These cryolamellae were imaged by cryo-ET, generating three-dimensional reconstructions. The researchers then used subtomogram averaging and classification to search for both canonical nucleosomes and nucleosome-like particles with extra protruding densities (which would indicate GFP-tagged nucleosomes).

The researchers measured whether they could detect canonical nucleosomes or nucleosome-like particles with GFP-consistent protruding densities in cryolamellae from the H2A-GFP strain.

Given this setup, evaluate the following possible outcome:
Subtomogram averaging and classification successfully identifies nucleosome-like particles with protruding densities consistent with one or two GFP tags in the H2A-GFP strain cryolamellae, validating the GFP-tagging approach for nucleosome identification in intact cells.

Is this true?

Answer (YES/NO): NO